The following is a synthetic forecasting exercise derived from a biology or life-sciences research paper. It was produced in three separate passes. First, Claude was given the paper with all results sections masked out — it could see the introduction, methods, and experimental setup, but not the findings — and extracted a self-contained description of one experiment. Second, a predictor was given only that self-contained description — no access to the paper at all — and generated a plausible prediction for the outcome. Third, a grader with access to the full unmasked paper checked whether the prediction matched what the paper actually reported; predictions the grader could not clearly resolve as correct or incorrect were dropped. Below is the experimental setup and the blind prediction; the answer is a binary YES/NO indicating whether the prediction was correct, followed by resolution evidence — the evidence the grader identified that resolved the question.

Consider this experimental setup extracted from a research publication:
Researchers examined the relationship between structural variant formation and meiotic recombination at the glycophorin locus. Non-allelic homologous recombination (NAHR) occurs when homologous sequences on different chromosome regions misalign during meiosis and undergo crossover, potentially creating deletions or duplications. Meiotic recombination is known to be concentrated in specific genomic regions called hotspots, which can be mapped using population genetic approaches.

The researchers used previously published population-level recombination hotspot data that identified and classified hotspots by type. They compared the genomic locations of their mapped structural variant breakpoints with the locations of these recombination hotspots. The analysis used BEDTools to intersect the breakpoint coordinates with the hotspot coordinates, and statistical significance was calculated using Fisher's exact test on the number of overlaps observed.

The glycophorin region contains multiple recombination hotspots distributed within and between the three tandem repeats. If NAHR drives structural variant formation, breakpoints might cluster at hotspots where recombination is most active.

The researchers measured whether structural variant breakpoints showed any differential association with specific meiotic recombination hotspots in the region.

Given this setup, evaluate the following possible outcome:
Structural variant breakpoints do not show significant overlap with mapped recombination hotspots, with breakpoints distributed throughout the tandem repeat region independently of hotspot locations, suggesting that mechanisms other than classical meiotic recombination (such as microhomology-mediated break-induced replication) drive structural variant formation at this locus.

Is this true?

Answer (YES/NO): NO